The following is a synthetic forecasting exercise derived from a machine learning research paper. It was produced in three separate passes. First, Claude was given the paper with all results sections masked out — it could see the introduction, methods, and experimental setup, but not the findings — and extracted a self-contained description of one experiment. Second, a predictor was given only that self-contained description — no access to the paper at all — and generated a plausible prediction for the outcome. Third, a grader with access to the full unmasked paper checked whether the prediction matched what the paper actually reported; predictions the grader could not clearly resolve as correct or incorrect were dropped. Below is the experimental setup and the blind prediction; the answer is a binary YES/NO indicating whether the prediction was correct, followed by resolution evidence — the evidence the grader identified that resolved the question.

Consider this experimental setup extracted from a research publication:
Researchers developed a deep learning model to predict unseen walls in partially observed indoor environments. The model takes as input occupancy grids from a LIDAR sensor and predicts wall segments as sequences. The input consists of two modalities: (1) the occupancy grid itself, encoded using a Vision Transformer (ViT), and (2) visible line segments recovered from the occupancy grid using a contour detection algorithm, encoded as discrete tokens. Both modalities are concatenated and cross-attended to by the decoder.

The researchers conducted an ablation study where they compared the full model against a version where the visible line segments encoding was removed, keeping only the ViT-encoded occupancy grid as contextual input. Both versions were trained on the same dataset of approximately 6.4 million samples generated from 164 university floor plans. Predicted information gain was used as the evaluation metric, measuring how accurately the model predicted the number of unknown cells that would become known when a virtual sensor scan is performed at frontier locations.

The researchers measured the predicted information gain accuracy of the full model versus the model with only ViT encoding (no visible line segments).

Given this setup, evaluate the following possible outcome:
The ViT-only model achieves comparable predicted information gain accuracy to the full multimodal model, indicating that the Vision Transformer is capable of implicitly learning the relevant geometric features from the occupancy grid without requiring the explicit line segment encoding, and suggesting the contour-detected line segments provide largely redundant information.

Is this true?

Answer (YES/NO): NO